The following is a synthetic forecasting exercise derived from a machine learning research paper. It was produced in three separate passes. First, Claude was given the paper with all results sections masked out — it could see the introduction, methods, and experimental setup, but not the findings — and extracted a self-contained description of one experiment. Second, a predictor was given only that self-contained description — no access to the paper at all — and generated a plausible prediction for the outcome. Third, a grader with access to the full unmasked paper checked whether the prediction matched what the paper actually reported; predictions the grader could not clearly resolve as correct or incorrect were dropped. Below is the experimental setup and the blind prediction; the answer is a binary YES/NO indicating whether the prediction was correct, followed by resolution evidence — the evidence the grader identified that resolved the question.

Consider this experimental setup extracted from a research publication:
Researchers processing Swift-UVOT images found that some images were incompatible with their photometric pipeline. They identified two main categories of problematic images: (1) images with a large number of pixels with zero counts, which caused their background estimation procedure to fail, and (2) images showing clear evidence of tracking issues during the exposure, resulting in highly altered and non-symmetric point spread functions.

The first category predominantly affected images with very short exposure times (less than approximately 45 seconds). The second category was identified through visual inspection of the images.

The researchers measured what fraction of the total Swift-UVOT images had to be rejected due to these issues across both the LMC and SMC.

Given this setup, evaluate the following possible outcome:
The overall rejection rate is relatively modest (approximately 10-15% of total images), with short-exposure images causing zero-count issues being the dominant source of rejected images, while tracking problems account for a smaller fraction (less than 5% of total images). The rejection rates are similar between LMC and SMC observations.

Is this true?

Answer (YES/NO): NO